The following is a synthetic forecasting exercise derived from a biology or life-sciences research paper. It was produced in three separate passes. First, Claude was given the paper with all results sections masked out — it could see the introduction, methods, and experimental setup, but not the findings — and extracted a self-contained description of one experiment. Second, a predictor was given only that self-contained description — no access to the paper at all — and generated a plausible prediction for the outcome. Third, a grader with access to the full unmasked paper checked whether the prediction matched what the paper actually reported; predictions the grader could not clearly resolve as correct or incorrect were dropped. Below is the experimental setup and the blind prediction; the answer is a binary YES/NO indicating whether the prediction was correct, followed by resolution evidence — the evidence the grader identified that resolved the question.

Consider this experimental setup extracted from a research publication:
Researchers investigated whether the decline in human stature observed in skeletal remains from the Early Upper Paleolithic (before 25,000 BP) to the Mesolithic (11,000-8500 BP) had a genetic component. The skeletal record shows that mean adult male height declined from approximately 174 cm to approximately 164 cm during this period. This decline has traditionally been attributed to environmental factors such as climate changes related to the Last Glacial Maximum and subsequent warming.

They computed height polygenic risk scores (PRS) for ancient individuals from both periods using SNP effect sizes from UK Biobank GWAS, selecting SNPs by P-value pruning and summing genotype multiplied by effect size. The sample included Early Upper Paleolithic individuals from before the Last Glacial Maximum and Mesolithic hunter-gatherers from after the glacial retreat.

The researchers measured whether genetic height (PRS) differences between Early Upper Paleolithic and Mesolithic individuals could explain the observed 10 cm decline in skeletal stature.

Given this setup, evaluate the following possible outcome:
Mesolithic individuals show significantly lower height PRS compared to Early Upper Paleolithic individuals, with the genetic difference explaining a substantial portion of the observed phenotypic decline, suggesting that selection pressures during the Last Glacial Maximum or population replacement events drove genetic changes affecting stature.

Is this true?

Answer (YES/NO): NO